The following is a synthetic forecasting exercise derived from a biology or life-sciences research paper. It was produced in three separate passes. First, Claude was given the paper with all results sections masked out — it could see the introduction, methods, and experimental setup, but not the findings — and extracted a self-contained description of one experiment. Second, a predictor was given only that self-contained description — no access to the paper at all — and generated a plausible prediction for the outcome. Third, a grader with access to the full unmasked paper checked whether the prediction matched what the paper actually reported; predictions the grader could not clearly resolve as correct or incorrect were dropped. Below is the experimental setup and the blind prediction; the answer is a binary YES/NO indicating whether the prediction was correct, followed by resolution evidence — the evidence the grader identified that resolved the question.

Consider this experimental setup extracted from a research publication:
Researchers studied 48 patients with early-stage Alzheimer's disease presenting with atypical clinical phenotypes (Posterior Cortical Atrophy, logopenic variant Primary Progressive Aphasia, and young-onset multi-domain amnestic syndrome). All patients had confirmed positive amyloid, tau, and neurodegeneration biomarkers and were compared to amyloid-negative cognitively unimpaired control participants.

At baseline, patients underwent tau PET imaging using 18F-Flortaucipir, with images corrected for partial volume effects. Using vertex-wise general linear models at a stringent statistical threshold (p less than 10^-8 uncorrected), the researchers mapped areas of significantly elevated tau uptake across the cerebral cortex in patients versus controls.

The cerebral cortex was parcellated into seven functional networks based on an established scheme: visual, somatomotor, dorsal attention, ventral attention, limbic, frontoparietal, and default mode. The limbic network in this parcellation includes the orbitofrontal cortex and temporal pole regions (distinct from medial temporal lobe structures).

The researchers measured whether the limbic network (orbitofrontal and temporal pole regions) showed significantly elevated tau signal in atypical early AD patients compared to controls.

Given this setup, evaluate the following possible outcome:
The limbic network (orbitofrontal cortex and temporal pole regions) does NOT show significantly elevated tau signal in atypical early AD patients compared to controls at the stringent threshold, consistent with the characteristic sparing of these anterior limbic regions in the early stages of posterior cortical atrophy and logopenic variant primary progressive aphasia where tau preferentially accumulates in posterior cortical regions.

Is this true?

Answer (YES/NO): NO